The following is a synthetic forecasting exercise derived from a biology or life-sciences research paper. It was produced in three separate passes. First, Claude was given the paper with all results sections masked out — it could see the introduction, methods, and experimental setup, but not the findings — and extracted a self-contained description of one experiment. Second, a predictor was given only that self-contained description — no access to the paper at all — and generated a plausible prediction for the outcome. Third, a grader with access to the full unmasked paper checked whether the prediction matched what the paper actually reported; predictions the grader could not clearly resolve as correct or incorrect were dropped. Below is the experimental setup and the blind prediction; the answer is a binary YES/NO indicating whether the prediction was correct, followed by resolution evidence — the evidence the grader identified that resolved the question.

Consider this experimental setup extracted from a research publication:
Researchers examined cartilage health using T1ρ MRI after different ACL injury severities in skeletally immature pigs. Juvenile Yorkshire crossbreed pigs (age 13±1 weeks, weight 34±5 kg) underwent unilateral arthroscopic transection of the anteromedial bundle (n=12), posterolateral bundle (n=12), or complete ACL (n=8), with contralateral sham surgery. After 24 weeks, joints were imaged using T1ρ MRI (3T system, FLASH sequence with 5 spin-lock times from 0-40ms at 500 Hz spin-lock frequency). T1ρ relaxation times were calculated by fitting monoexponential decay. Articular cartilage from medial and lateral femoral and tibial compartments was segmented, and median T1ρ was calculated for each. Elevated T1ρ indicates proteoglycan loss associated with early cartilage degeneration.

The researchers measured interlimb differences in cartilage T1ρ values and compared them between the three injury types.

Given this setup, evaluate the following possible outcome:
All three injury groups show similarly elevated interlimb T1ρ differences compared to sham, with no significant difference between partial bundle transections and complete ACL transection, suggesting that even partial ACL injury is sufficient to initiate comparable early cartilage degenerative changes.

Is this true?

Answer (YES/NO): NO